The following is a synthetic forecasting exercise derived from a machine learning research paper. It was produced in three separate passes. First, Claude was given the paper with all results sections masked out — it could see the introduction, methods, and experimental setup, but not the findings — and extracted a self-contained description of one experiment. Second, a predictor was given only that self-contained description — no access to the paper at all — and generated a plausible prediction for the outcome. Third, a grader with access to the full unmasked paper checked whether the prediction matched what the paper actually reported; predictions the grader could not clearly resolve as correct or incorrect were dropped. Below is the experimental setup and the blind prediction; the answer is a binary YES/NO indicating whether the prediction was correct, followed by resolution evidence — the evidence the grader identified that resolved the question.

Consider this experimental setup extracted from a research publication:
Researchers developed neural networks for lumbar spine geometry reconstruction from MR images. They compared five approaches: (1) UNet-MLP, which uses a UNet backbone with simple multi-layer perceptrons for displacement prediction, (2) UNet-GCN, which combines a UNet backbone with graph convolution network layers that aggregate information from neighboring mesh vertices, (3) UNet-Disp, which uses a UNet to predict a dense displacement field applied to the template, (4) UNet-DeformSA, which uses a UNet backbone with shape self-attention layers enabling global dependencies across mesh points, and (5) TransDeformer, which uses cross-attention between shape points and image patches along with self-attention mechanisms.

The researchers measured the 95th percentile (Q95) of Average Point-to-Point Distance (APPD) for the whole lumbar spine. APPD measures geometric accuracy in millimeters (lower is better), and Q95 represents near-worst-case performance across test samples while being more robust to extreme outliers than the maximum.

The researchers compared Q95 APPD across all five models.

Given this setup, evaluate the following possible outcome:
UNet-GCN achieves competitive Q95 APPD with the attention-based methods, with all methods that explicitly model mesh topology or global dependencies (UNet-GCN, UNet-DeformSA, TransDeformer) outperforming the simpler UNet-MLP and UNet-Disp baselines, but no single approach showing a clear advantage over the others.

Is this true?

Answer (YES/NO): NO